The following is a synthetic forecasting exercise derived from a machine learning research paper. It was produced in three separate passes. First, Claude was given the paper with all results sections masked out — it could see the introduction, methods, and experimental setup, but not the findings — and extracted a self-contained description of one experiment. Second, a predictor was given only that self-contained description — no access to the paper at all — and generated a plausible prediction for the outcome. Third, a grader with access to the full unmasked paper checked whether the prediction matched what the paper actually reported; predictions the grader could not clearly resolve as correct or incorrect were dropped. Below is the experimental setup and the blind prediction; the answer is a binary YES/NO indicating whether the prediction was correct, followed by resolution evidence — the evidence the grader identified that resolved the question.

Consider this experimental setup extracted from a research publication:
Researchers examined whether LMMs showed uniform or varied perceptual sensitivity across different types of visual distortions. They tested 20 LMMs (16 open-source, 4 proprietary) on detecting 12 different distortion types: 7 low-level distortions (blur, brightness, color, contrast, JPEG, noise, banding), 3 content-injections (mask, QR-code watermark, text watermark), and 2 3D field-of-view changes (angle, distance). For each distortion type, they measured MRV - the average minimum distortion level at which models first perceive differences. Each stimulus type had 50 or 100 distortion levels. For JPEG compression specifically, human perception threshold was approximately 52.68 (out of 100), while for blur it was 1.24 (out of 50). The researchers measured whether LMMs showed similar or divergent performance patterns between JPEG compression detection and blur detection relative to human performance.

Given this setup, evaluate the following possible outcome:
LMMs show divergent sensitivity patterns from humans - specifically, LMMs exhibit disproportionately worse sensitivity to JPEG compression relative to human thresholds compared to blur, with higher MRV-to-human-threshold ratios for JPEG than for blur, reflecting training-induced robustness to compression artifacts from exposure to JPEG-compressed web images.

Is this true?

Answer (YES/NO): NO